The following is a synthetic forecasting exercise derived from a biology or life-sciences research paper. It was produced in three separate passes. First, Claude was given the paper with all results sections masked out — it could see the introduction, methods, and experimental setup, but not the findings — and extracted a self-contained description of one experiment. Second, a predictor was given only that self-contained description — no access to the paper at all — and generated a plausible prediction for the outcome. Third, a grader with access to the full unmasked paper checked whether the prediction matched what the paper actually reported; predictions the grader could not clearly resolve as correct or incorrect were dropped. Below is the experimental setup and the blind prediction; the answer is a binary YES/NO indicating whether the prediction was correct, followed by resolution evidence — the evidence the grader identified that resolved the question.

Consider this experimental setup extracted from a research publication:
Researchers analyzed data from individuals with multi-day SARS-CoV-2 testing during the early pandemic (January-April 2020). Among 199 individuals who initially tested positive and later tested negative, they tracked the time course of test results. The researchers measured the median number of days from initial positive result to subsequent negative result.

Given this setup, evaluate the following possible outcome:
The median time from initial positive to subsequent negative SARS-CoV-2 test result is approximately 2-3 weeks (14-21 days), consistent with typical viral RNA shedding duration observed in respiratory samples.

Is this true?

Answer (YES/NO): YES